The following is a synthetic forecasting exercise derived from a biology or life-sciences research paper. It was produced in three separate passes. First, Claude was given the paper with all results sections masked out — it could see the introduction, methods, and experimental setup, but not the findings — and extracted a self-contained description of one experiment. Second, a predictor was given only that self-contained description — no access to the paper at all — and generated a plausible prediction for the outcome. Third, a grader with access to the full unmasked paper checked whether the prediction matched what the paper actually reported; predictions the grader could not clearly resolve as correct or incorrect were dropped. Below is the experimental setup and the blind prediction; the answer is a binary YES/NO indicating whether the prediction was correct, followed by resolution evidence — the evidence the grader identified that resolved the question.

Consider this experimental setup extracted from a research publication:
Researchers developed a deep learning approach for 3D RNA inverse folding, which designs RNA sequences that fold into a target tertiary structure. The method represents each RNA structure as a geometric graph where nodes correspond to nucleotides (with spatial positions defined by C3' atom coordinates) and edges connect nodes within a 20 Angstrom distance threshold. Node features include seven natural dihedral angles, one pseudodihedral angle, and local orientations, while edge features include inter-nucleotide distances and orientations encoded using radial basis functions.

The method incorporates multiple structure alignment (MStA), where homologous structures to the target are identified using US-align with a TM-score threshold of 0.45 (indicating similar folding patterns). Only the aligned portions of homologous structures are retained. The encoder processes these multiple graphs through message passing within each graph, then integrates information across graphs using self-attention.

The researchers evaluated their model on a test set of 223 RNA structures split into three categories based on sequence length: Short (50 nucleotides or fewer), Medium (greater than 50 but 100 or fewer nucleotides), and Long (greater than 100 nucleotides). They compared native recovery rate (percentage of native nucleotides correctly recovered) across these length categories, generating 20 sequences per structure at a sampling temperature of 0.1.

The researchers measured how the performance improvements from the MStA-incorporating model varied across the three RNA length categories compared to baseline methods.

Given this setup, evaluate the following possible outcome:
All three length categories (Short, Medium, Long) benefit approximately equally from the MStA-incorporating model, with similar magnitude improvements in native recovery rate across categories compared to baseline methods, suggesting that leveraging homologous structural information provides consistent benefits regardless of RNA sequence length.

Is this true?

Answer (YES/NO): NO